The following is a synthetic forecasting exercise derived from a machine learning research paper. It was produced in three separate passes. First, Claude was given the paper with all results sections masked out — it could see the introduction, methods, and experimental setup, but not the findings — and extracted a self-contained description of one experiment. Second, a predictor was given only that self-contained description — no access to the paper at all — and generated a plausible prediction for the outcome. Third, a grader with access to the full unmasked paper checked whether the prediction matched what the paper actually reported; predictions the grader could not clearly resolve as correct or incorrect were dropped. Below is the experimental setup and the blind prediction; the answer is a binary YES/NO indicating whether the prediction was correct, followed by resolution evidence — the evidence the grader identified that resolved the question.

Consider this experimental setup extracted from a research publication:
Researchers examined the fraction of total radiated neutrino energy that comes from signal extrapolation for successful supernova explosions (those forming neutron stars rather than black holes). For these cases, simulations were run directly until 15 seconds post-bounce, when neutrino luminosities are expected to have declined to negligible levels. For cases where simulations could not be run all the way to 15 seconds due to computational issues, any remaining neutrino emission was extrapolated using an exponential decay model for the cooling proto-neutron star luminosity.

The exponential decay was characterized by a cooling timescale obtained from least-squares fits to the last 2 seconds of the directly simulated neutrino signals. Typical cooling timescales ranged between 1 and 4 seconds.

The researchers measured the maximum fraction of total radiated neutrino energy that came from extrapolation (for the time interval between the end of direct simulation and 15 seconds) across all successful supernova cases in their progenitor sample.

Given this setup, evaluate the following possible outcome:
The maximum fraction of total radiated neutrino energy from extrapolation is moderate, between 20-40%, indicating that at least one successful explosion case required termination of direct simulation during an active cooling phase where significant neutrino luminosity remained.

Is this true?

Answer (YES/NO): NO